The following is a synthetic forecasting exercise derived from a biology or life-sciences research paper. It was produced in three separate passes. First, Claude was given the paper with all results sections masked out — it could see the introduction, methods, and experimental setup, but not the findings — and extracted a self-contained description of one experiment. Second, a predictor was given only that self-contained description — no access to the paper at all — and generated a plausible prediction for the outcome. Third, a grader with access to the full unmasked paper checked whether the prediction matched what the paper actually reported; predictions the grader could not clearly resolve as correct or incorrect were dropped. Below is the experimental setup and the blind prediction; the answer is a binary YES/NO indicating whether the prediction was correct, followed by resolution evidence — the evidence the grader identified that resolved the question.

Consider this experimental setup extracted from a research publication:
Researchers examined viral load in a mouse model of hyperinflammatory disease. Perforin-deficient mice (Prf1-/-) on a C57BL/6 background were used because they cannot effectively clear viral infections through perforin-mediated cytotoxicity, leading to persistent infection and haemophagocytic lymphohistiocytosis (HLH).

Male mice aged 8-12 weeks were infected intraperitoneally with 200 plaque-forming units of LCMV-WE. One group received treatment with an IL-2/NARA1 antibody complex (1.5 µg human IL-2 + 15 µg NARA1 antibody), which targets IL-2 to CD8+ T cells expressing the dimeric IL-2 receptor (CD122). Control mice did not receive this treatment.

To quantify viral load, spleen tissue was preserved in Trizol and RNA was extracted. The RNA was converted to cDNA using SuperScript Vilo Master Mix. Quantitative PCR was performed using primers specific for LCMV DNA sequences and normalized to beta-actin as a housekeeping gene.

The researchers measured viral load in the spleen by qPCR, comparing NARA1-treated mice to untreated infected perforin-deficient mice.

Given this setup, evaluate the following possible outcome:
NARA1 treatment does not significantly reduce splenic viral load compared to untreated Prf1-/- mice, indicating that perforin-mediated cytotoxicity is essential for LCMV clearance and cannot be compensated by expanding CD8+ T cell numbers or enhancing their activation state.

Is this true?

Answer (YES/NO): NO